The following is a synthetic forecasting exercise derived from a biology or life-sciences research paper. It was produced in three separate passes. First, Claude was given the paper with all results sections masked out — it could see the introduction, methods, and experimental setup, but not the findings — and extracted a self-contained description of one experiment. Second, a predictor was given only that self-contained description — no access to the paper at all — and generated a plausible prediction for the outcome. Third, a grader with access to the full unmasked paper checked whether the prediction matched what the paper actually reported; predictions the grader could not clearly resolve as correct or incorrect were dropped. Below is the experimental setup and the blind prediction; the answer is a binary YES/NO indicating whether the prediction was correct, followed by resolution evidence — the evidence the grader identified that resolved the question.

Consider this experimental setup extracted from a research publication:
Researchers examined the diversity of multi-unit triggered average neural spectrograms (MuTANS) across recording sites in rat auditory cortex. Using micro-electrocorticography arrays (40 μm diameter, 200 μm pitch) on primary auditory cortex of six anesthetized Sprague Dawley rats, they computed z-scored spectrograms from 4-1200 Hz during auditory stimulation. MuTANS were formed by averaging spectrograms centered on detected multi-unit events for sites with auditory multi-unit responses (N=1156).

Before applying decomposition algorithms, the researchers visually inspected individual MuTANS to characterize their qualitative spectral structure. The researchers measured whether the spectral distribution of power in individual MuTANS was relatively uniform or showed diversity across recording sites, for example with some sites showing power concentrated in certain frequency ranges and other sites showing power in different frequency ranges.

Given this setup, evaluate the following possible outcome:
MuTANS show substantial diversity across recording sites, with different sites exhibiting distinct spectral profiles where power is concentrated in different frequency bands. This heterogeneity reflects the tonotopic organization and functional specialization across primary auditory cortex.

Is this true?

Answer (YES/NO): NO